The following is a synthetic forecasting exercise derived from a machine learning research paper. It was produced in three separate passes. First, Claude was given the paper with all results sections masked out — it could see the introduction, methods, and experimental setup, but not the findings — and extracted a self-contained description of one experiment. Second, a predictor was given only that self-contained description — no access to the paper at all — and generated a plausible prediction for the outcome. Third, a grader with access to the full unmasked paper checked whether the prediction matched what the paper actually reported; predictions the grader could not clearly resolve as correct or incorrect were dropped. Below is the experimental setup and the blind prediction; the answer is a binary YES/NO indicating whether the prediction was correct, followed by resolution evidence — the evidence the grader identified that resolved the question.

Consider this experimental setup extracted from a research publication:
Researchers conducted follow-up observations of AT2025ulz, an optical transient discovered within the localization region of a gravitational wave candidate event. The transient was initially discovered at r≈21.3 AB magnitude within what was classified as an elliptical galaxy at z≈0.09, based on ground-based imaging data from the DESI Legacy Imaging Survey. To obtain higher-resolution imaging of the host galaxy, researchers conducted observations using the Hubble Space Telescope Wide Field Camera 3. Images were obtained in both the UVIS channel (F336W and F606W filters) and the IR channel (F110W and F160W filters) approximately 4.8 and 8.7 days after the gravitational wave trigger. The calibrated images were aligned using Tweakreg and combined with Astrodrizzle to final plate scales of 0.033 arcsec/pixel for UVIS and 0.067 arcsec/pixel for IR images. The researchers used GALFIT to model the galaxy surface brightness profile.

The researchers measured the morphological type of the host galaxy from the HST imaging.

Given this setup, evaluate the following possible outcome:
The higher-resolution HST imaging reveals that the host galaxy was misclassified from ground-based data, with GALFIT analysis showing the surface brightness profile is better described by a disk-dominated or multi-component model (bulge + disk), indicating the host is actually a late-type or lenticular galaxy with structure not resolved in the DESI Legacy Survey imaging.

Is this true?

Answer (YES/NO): YES